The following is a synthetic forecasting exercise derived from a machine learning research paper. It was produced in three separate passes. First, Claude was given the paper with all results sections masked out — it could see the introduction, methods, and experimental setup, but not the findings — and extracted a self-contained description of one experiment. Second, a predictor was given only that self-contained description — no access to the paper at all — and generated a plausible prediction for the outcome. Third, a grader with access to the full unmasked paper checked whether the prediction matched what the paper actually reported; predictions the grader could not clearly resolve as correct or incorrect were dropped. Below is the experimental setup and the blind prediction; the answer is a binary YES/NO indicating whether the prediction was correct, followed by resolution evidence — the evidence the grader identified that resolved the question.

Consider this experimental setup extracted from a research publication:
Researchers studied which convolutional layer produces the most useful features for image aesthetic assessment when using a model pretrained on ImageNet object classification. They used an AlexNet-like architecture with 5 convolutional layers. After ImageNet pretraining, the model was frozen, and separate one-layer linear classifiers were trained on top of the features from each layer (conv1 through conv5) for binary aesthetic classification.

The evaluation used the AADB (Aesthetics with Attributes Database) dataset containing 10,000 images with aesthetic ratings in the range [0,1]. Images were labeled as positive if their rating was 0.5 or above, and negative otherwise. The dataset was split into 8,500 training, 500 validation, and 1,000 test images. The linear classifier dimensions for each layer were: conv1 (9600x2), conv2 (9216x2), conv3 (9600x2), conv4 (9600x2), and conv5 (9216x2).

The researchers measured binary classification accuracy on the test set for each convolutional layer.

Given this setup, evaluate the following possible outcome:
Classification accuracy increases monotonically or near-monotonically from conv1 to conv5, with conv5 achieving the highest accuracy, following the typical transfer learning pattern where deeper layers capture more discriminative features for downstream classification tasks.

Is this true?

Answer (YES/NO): NO